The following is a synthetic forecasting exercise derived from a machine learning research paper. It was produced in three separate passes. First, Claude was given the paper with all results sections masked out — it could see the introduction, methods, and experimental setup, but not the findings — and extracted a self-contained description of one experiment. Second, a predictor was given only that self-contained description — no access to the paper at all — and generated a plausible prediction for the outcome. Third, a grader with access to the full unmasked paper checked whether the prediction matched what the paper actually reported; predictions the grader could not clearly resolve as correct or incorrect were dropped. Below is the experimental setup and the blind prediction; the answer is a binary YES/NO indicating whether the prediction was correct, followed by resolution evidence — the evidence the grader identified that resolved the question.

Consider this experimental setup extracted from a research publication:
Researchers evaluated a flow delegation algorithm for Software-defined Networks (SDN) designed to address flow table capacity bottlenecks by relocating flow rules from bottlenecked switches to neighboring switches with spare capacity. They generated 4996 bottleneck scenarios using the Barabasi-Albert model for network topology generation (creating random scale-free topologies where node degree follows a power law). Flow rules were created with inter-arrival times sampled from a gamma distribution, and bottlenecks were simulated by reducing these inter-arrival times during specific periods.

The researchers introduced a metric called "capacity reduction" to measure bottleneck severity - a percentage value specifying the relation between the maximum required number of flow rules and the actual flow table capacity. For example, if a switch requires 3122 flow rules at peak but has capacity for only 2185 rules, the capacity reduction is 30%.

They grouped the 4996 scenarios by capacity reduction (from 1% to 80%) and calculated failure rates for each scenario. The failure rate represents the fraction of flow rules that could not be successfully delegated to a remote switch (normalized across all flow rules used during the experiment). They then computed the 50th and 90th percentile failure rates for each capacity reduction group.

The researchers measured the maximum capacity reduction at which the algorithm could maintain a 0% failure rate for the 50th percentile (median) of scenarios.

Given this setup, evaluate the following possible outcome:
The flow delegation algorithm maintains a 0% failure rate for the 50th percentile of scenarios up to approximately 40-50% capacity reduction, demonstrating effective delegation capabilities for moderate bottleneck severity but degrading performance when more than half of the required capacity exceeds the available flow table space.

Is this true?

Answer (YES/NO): NO